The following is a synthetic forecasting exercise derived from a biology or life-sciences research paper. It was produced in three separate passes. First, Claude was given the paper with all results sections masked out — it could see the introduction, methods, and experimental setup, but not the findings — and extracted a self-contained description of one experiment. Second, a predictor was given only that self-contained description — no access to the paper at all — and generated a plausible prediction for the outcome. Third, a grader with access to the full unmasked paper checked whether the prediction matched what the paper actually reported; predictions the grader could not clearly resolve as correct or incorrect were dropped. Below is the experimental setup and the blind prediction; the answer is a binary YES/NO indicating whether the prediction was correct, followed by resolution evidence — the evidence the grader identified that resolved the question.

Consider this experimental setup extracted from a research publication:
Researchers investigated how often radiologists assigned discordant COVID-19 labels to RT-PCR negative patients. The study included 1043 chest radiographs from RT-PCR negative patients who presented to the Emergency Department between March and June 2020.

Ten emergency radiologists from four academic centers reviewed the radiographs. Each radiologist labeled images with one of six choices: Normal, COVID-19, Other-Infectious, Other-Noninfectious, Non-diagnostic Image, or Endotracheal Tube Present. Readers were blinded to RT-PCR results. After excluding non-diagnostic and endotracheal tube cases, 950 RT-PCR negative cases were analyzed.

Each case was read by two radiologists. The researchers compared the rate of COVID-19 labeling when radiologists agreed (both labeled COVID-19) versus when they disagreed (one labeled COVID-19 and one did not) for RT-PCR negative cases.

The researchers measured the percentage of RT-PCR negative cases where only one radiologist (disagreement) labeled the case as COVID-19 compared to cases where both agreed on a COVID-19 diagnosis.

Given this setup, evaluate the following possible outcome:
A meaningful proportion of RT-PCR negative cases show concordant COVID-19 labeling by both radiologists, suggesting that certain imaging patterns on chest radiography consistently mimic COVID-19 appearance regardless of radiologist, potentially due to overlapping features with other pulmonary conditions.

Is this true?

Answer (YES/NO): NO